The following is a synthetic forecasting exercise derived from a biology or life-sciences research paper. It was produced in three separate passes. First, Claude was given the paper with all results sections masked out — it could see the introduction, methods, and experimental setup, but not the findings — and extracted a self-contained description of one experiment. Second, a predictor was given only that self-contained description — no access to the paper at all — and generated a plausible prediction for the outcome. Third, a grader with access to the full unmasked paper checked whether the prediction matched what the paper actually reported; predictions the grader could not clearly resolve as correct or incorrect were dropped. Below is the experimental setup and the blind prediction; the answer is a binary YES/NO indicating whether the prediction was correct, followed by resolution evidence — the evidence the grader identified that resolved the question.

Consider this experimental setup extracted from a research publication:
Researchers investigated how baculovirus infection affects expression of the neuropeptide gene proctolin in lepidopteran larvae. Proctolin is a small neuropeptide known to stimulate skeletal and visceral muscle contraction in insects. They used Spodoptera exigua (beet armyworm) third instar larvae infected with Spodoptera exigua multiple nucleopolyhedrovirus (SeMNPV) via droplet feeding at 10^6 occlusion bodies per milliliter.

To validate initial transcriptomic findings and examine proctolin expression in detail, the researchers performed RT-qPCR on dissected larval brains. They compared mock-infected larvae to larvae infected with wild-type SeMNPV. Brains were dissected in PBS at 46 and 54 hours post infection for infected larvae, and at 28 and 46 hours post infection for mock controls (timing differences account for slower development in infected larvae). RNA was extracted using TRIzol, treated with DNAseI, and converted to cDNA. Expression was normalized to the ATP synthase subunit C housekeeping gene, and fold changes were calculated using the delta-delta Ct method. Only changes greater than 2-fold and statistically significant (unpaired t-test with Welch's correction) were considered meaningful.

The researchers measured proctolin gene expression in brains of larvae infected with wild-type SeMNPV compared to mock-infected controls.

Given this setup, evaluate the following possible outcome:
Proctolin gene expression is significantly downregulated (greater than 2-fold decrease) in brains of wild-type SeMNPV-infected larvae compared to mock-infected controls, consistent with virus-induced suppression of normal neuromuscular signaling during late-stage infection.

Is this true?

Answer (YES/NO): YES